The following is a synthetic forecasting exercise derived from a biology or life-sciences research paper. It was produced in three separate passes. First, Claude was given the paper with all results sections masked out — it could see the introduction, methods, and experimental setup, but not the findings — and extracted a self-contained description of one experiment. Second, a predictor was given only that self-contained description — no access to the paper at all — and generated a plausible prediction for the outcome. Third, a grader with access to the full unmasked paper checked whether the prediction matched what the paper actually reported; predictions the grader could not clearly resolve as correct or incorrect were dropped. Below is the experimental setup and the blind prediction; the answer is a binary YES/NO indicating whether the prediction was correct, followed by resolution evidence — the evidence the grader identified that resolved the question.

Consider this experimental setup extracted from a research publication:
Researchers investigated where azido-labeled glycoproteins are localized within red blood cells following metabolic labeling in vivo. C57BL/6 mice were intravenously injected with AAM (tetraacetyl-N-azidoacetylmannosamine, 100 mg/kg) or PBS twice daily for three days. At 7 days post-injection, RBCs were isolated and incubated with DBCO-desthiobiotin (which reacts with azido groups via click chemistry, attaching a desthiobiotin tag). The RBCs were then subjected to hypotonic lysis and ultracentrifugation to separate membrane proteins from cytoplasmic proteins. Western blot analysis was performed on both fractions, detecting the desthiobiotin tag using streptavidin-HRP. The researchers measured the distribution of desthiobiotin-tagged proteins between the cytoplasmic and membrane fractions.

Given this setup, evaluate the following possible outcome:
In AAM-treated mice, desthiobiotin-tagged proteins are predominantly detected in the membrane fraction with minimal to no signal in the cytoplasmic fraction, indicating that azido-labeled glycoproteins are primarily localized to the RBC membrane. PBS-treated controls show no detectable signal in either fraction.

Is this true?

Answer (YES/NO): YES